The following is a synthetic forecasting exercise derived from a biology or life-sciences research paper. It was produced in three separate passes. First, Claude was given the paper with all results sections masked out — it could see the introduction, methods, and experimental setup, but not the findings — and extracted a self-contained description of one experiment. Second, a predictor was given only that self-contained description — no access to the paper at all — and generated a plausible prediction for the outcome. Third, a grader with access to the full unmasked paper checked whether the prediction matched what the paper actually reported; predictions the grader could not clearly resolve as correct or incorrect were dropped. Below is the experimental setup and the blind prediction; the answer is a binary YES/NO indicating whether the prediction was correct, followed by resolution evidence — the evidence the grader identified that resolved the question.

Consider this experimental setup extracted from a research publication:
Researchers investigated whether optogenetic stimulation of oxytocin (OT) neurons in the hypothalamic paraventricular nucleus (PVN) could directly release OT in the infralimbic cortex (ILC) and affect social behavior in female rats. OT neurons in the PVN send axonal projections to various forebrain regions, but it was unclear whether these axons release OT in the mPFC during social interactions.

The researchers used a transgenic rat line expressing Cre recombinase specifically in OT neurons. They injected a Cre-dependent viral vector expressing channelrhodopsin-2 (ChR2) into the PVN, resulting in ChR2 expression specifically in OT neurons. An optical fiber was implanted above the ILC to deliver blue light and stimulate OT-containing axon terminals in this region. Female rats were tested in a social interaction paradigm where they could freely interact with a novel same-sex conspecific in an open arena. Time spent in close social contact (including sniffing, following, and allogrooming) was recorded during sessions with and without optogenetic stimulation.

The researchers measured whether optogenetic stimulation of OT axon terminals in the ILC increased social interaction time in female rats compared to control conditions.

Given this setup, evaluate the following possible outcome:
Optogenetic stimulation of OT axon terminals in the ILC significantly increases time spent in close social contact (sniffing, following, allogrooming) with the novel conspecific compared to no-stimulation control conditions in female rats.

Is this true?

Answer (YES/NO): YES